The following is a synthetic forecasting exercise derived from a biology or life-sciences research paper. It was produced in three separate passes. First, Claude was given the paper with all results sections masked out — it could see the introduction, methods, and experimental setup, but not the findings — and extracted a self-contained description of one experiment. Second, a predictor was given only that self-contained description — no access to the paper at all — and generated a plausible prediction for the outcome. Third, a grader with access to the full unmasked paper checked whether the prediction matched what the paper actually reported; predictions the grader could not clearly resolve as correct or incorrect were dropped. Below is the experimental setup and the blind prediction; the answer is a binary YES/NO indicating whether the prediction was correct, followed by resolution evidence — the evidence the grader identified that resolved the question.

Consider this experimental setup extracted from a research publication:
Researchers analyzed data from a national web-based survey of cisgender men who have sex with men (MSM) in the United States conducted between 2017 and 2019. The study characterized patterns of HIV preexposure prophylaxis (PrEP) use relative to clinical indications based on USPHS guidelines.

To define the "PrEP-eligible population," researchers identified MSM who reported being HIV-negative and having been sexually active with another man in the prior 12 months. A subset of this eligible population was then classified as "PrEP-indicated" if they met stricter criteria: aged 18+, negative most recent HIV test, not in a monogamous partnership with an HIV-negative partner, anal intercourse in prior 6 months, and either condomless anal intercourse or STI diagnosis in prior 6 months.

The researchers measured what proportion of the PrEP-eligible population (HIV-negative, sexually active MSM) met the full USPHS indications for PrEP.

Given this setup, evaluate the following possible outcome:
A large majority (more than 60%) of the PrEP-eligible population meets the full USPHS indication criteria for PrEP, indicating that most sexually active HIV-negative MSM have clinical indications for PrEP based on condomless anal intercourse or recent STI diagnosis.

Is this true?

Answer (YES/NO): NO